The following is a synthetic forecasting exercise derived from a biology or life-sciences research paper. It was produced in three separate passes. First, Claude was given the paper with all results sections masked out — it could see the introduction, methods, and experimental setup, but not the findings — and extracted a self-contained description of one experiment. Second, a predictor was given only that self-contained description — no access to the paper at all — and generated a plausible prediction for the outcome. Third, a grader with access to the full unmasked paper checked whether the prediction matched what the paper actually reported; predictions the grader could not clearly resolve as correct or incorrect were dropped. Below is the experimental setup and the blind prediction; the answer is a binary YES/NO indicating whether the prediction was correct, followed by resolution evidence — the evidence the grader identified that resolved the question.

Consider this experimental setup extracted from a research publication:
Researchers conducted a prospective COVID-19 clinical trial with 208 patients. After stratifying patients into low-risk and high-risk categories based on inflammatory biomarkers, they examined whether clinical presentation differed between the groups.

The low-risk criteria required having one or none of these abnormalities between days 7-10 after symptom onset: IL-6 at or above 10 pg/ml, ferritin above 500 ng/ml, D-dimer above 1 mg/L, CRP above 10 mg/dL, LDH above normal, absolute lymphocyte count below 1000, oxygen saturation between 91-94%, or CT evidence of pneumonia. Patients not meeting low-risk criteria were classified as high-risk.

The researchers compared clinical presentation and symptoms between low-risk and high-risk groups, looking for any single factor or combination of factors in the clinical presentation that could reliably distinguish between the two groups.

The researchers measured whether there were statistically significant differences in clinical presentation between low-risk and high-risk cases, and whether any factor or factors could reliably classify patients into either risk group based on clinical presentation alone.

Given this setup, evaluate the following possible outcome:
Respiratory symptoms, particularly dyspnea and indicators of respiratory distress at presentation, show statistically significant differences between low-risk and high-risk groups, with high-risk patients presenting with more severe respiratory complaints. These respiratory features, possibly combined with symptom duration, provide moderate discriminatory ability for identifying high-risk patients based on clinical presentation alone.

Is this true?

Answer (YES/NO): NO